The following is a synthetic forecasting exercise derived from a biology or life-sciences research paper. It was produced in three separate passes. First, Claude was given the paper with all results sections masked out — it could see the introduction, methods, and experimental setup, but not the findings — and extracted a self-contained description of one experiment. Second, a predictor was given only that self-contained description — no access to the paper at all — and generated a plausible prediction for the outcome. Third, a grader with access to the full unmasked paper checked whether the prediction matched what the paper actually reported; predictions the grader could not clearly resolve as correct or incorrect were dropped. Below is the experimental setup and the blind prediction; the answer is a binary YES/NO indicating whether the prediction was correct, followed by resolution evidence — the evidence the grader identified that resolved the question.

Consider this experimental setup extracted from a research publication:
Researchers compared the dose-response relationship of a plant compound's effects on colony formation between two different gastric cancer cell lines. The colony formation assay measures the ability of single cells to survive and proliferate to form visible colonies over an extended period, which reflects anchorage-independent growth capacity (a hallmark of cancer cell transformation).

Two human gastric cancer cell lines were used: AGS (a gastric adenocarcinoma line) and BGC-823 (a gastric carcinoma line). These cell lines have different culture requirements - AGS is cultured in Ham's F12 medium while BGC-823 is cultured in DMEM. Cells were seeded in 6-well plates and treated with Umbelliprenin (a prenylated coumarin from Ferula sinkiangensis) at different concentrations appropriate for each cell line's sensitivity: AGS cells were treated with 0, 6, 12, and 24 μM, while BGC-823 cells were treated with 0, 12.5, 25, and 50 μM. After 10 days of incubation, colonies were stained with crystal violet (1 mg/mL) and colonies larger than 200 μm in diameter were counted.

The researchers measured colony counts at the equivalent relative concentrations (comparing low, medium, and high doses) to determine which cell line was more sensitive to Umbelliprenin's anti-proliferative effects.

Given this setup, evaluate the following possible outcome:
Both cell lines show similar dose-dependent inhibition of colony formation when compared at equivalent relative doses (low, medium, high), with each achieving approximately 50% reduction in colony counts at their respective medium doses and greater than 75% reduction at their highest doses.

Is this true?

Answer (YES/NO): NO